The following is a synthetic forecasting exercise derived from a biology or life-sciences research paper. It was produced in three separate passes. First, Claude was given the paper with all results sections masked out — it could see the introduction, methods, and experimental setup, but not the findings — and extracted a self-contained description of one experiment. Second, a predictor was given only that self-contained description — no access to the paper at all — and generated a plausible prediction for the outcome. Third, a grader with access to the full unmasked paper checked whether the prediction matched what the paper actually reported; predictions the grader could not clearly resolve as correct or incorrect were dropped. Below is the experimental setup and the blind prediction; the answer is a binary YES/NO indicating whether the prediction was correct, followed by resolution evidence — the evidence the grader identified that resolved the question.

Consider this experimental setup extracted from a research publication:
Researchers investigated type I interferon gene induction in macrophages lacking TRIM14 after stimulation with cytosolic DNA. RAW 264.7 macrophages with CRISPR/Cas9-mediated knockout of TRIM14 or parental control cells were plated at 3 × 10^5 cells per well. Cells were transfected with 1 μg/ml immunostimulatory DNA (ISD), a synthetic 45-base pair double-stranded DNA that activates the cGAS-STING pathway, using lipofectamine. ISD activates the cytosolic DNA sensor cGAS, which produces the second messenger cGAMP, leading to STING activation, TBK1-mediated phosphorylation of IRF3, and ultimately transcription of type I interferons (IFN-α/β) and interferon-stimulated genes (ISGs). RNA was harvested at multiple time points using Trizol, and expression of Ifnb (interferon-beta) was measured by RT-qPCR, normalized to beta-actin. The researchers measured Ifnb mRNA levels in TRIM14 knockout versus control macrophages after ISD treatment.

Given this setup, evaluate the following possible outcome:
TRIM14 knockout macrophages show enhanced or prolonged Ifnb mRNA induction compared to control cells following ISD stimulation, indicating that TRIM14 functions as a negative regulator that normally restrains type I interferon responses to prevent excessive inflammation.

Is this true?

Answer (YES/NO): YES